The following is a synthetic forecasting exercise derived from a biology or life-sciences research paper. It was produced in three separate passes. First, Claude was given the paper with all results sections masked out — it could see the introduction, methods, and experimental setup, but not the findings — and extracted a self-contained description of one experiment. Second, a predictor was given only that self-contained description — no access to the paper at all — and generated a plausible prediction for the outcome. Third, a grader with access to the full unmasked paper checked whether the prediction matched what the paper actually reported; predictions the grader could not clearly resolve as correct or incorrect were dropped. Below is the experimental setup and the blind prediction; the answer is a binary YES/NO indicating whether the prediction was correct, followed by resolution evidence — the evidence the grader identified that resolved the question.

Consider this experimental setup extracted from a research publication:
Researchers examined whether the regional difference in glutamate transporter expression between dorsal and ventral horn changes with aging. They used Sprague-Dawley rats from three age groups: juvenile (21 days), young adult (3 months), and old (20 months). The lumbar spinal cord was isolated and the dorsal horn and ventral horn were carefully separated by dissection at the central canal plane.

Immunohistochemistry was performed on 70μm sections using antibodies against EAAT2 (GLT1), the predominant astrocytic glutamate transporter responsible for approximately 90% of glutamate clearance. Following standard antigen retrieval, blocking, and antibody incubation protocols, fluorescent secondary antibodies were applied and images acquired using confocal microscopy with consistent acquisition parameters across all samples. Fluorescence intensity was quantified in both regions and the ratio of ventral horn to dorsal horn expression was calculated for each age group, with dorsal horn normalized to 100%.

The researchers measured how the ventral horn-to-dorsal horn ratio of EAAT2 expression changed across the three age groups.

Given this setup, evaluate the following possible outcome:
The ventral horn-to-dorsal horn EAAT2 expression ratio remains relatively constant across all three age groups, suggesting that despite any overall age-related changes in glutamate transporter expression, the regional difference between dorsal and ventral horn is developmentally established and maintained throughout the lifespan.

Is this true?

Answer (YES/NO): NO